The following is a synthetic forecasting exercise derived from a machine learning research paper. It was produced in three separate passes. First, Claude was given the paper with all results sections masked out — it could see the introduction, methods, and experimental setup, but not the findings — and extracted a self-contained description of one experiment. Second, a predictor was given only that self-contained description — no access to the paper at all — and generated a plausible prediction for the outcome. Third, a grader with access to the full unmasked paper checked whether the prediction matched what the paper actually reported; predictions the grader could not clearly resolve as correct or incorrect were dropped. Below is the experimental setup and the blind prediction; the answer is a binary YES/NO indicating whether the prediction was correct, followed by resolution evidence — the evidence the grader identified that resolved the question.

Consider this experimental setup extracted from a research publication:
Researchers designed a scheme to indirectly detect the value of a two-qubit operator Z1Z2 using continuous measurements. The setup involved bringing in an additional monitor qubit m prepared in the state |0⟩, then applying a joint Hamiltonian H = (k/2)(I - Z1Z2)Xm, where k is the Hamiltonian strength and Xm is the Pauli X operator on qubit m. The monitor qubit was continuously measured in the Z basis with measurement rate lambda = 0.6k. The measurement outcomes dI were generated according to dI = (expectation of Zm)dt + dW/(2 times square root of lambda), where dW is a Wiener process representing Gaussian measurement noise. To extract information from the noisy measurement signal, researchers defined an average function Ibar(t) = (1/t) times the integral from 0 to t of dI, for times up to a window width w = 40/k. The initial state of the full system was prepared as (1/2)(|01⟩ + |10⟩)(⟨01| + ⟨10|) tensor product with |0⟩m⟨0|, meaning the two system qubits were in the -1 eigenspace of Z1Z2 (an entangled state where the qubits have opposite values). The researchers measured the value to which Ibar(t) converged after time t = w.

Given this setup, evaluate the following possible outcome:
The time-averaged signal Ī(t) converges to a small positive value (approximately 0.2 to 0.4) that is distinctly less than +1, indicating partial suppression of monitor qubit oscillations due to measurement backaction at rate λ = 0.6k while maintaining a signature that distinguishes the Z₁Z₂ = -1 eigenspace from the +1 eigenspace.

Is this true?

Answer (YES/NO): NO